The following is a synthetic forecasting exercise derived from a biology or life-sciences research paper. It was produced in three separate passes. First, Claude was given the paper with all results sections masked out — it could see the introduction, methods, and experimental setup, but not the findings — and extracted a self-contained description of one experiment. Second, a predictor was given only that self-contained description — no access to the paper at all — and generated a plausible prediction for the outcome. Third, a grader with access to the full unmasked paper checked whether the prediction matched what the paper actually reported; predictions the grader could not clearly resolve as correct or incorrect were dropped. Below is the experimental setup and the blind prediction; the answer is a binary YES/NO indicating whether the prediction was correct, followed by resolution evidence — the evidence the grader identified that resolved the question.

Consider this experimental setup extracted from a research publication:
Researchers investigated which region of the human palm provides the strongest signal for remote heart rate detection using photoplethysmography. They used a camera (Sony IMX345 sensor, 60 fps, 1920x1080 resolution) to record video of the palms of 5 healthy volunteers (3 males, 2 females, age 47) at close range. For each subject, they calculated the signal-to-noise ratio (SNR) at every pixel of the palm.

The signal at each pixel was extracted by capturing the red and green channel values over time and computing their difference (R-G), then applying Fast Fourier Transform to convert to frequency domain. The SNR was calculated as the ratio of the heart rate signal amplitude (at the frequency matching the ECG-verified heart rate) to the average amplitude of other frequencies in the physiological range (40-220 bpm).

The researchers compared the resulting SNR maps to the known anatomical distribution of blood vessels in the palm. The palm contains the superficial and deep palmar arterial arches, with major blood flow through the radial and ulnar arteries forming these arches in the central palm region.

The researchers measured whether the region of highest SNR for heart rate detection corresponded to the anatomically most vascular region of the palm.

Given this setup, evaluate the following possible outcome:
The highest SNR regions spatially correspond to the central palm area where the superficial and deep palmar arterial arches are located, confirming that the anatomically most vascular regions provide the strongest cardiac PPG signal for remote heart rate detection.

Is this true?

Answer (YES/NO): NO